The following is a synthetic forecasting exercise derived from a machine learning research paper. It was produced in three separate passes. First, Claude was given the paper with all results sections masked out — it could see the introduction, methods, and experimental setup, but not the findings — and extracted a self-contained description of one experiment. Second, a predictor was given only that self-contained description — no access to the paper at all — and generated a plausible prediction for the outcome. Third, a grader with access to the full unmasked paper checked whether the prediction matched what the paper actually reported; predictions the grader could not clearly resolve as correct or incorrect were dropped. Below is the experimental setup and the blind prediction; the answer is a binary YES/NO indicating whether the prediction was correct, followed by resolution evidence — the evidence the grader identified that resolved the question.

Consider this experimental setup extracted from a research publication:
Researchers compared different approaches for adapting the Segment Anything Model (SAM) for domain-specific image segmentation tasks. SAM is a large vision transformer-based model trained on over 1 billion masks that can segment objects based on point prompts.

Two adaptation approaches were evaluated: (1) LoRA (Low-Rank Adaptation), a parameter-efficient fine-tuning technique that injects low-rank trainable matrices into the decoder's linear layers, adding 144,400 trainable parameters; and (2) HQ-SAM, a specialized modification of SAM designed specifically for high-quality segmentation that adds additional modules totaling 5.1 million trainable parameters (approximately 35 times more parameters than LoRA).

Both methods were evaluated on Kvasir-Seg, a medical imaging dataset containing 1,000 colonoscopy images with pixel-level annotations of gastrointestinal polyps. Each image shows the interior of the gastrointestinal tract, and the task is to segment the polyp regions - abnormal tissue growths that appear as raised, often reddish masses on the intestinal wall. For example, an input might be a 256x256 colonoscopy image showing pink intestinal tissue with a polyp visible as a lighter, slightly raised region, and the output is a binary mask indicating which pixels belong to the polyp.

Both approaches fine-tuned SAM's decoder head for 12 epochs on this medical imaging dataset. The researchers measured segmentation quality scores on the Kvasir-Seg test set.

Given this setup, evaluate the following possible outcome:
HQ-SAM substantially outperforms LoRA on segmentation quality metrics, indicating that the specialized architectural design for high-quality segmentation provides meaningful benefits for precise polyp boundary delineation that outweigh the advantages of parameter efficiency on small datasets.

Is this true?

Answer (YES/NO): NO